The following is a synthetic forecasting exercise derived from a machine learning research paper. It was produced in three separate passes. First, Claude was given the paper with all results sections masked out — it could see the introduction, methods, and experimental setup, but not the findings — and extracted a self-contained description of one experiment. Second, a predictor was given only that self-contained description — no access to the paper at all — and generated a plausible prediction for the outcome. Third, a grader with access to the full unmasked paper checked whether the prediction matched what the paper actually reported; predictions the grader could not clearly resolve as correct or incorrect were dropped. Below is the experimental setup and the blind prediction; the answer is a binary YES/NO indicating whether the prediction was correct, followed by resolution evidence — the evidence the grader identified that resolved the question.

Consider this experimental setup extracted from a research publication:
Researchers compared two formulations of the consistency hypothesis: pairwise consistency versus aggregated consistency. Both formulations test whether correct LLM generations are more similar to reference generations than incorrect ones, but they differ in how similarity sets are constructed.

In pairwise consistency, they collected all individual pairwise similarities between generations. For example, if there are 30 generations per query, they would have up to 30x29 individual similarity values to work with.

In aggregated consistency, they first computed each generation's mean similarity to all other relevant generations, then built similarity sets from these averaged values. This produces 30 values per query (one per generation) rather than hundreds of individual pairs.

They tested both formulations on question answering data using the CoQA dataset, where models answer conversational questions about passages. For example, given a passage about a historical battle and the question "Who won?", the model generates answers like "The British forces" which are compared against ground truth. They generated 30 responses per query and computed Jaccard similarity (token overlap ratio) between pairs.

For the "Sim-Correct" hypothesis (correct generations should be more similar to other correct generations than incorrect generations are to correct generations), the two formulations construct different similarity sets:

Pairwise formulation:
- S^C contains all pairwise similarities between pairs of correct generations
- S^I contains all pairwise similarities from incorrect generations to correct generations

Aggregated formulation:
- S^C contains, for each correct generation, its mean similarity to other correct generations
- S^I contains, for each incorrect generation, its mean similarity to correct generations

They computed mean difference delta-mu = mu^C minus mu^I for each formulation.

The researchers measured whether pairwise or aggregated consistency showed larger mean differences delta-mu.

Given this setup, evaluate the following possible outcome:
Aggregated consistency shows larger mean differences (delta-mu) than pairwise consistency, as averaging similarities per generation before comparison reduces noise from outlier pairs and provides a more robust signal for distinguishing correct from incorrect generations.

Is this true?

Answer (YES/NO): NO